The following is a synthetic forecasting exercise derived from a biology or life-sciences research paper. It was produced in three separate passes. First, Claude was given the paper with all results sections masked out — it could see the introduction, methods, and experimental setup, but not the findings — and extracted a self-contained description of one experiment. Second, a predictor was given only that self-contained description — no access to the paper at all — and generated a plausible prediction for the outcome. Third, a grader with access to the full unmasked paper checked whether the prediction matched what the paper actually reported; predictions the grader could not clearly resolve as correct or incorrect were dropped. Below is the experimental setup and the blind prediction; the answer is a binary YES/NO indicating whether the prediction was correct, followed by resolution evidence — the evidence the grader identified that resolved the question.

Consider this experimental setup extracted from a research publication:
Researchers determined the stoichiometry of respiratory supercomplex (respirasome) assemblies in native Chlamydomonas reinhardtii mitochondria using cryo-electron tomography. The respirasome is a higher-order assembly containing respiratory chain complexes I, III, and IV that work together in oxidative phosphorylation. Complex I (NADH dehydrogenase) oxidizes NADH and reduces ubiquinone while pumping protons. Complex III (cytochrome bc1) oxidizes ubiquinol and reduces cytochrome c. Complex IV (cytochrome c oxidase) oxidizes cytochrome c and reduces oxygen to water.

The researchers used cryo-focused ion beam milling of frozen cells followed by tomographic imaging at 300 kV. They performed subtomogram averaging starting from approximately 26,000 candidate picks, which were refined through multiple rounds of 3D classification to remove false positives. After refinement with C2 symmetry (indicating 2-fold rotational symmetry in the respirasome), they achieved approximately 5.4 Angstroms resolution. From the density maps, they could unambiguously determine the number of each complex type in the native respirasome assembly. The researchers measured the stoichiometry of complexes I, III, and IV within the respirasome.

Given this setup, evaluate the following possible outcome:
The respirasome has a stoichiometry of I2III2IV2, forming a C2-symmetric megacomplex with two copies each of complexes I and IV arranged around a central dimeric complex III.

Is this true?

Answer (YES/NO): NO